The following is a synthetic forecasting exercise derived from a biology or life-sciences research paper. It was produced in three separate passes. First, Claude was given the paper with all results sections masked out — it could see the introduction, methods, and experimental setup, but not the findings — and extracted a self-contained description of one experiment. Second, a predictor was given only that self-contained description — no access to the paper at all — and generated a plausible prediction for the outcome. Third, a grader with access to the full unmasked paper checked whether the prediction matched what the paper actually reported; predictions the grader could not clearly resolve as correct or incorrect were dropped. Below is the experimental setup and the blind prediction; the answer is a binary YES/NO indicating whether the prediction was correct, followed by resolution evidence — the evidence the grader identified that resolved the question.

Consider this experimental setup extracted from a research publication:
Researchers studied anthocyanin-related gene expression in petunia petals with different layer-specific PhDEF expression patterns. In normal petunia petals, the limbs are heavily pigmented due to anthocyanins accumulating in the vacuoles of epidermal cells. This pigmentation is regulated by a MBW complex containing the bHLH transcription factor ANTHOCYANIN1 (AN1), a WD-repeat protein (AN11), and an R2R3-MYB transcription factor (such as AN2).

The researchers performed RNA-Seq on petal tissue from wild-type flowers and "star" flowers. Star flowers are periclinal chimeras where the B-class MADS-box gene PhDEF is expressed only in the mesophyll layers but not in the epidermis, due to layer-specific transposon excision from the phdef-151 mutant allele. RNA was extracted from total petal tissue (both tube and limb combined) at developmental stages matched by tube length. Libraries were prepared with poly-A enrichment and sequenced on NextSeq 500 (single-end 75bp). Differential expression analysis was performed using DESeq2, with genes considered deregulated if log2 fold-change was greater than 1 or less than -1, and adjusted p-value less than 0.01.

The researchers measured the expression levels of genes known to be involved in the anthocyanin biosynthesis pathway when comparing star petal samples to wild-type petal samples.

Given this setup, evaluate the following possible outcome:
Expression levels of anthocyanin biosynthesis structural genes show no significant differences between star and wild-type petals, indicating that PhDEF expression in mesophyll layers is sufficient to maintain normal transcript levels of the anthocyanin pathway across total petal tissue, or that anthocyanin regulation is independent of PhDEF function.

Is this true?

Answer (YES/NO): NO